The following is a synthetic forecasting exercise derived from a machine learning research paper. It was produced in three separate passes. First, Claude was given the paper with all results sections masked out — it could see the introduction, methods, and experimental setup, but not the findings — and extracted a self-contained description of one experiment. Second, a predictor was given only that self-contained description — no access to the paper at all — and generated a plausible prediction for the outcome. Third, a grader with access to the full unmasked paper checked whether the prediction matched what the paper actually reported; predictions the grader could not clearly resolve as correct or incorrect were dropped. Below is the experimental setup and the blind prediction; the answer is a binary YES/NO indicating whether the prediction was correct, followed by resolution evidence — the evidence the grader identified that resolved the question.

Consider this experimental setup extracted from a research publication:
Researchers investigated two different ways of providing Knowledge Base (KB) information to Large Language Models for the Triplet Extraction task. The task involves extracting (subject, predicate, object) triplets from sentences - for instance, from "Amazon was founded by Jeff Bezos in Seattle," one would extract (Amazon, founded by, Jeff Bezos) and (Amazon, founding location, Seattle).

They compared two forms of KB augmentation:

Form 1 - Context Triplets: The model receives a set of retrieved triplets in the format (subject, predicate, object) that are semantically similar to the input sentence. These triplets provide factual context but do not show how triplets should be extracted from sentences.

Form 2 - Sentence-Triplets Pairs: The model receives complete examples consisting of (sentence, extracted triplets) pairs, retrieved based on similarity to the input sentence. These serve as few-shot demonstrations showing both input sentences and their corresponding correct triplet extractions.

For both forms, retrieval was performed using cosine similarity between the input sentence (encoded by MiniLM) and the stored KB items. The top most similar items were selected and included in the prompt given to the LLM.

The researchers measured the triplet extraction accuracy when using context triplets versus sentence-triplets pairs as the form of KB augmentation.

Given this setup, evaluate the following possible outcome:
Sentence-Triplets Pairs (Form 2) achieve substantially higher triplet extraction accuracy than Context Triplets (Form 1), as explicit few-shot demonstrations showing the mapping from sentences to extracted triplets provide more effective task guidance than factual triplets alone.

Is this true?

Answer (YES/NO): YES